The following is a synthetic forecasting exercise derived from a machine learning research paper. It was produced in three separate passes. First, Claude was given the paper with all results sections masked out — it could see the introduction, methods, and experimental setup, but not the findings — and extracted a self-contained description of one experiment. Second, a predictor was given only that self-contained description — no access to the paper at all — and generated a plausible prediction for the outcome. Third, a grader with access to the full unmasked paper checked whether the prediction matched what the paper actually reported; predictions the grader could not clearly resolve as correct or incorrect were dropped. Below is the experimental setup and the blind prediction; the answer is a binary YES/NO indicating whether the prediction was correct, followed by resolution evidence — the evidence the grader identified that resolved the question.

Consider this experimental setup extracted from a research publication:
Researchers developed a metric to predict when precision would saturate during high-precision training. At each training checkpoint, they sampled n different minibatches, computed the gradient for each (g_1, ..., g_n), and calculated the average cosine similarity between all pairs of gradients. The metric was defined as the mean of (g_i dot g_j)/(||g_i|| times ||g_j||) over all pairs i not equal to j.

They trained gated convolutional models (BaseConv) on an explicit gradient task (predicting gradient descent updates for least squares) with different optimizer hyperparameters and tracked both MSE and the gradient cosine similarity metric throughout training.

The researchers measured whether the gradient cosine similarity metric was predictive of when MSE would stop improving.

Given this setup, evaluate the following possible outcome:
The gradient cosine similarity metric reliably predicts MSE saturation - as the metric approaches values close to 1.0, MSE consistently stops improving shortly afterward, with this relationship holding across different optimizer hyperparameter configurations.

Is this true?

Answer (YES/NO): NO